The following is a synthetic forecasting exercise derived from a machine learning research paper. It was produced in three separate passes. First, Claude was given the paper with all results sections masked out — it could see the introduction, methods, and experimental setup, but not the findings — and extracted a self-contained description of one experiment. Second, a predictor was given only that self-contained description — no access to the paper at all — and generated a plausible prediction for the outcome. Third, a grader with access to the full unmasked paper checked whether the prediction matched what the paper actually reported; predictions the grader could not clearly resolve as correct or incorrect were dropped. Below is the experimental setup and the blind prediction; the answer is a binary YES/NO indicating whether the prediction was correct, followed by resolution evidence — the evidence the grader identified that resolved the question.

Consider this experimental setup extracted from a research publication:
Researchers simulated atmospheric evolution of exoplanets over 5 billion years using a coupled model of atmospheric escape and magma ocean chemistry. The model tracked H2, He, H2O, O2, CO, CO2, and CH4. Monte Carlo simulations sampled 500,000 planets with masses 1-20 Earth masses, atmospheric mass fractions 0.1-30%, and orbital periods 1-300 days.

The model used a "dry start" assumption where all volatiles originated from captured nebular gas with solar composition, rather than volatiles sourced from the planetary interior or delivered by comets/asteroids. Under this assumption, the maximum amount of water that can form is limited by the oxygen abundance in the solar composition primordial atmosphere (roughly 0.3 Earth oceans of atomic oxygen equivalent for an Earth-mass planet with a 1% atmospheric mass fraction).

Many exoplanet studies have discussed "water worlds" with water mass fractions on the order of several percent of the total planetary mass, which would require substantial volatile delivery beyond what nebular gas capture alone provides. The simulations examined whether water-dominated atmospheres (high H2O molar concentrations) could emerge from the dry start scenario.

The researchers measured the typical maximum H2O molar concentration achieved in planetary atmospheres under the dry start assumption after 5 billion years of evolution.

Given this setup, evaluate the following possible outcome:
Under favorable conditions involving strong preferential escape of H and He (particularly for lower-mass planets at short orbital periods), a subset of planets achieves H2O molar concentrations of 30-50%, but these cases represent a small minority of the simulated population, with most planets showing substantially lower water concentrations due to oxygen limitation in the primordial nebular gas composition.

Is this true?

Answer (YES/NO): NO